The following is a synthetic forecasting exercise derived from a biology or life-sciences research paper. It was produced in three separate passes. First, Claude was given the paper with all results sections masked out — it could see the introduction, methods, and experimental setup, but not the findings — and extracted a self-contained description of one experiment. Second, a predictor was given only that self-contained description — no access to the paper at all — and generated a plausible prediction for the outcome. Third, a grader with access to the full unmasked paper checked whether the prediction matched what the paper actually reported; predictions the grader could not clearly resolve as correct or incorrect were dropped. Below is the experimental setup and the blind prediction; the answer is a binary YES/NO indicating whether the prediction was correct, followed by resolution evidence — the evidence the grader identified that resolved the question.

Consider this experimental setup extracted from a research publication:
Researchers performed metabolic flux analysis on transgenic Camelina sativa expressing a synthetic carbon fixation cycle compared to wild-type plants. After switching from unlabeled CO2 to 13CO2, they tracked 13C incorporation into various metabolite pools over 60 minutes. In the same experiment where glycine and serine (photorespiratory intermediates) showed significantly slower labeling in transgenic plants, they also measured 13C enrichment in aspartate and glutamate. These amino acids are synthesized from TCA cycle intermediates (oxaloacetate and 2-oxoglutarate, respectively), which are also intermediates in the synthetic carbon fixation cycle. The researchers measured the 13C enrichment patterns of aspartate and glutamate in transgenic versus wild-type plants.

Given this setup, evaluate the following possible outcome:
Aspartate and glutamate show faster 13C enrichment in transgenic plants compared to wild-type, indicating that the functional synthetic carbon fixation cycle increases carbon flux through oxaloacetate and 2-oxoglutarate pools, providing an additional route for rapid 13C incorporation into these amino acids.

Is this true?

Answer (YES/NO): YES